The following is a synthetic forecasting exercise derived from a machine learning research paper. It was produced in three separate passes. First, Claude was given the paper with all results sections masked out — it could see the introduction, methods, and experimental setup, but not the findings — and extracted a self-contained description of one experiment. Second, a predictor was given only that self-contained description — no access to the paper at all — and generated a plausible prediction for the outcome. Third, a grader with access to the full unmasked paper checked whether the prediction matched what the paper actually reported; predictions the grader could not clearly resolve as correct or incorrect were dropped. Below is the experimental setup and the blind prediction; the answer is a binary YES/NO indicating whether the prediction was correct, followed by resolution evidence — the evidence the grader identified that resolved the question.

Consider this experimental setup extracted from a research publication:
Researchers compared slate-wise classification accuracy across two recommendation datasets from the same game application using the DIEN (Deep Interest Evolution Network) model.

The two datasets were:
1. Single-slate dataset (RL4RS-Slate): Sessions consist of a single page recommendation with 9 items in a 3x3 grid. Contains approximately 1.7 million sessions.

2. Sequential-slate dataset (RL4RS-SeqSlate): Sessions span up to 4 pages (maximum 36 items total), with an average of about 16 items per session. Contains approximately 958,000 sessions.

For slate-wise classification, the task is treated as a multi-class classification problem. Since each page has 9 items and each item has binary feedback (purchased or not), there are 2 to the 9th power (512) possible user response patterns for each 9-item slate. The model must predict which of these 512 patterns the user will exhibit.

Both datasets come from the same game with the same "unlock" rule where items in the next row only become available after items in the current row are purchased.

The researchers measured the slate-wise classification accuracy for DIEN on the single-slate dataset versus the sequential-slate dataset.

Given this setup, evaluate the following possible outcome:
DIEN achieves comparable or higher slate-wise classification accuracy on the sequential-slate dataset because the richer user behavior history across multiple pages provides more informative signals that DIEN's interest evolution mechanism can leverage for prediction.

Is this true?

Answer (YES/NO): NO